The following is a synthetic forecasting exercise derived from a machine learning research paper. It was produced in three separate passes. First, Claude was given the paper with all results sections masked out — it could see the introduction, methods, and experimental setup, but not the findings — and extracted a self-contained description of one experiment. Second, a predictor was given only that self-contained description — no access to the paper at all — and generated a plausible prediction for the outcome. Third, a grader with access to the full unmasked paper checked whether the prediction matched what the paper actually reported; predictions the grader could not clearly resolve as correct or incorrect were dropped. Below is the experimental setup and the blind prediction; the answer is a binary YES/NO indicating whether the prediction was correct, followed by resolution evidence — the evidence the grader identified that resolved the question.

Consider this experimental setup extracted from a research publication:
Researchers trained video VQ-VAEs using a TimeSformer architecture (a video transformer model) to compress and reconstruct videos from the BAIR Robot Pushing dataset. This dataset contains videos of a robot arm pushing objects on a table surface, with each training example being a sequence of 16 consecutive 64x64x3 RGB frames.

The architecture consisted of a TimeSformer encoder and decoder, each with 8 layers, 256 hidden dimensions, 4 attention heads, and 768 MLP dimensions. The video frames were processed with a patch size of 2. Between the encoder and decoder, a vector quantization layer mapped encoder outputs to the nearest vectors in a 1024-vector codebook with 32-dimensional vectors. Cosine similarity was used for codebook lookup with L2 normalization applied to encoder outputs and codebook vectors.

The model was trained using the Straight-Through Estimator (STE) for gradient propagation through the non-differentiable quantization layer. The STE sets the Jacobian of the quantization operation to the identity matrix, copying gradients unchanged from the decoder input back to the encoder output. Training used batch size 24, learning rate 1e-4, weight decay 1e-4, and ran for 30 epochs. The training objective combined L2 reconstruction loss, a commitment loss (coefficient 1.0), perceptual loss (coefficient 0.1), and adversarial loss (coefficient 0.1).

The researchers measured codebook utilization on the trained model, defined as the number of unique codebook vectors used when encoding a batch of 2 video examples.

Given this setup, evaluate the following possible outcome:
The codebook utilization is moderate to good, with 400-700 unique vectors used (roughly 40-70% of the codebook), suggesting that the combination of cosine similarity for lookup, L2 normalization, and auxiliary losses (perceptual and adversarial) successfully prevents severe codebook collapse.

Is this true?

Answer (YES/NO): NO